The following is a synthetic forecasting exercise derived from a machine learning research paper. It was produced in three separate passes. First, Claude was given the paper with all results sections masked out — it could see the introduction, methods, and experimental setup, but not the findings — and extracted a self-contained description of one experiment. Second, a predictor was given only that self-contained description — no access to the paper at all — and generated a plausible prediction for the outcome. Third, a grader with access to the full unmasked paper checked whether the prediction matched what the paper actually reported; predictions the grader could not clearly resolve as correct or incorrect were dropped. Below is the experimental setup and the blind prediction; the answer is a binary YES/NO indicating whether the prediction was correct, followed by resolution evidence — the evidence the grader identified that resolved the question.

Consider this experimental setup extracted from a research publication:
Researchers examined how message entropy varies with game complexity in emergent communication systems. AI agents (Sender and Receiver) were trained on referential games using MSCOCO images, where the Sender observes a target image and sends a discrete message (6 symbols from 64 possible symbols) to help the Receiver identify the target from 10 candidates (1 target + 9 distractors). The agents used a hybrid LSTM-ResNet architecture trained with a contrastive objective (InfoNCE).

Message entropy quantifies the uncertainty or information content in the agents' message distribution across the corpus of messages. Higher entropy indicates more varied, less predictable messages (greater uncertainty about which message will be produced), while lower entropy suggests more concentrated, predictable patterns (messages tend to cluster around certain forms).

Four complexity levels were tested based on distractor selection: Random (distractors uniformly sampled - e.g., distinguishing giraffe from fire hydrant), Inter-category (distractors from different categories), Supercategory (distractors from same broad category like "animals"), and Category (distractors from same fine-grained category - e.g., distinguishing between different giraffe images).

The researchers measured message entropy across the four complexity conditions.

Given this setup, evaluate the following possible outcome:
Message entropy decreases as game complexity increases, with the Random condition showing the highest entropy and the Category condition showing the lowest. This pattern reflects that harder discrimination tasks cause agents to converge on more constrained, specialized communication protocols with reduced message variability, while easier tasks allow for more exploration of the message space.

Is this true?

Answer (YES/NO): NO